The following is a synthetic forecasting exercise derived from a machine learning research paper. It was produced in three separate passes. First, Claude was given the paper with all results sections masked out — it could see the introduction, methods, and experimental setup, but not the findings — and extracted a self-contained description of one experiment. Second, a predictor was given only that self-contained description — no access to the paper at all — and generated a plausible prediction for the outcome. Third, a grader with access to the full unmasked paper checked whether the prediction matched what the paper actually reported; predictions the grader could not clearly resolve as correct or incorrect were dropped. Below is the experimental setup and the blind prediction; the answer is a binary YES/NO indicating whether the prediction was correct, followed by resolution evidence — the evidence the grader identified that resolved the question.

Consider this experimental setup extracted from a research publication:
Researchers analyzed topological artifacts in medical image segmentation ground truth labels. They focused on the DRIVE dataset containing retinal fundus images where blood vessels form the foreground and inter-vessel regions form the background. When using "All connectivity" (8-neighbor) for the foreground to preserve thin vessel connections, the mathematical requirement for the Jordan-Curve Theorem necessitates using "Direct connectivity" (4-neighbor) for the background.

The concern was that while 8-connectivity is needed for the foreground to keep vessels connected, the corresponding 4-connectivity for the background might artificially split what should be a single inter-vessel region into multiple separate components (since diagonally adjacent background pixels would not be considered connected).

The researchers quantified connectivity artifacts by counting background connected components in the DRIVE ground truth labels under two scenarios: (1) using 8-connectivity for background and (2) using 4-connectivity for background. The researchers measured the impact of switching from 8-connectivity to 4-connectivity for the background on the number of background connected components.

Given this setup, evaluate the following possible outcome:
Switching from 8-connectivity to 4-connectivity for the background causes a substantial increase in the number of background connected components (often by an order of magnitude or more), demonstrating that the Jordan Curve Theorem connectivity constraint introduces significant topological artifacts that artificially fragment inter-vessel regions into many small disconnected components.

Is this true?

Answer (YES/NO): NO